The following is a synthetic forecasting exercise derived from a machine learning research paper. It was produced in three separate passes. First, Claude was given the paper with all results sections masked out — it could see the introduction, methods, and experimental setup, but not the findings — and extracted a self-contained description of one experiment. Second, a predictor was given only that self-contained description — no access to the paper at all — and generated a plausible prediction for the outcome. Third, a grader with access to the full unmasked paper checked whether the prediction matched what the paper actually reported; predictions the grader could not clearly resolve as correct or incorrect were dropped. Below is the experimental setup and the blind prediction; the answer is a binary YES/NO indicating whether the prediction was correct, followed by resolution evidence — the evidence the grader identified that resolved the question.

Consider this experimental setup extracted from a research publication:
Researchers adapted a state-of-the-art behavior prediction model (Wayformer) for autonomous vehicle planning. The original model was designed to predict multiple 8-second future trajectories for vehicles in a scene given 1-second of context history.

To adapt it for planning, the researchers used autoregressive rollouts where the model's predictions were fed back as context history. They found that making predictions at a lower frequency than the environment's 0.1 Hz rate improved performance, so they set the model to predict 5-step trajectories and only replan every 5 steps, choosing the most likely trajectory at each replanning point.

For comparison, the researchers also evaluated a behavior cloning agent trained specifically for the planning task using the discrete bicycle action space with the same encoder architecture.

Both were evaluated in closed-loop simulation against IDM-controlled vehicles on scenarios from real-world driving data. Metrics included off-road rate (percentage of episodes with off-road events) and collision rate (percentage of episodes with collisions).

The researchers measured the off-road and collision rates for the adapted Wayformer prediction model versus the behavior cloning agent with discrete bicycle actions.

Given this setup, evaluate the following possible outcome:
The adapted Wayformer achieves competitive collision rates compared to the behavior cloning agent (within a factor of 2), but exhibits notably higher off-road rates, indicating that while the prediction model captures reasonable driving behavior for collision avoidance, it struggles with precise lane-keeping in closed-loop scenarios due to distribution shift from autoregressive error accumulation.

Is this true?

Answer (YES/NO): NO